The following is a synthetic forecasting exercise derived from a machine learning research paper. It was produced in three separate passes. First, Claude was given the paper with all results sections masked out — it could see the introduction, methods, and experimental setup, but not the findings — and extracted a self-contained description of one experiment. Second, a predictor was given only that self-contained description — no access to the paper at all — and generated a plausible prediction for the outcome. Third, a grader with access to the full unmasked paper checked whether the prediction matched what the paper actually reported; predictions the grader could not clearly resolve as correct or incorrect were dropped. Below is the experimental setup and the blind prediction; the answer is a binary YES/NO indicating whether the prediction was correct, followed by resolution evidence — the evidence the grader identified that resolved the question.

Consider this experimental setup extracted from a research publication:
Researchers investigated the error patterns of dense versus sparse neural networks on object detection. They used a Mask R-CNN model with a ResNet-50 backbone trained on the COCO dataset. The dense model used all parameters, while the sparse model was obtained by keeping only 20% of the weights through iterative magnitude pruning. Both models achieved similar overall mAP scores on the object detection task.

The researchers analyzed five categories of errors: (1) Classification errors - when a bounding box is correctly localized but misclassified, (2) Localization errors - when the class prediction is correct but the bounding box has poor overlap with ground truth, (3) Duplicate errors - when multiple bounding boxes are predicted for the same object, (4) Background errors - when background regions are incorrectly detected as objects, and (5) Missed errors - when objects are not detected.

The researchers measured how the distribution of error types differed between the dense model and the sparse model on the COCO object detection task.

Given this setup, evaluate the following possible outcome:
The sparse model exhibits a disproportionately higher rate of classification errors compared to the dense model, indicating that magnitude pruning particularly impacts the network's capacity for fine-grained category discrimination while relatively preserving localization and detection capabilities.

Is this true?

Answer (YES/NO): NO